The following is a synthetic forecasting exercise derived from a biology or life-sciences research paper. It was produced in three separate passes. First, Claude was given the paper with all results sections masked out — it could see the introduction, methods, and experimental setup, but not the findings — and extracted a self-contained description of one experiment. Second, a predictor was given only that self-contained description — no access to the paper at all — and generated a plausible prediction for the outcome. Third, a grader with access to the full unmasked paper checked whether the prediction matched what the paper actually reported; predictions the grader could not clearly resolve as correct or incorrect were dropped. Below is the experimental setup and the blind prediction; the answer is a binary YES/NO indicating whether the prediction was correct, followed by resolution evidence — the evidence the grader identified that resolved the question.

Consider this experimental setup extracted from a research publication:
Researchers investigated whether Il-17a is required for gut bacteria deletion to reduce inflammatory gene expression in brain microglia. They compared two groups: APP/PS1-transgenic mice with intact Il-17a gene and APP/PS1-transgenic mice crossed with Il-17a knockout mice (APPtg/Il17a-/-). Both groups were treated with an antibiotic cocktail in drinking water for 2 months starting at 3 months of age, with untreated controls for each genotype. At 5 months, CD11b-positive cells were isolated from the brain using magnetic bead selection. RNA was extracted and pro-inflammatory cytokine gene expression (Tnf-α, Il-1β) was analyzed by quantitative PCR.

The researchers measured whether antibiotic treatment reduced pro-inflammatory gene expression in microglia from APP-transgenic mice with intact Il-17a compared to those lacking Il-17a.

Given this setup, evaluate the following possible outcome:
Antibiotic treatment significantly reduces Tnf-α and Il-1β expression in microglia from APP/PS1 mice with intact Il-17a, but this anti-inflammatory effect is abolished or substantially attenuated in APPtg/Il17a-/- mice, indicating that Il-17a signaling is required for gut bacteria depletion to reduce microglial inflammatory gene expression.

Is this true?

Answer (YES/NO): YES